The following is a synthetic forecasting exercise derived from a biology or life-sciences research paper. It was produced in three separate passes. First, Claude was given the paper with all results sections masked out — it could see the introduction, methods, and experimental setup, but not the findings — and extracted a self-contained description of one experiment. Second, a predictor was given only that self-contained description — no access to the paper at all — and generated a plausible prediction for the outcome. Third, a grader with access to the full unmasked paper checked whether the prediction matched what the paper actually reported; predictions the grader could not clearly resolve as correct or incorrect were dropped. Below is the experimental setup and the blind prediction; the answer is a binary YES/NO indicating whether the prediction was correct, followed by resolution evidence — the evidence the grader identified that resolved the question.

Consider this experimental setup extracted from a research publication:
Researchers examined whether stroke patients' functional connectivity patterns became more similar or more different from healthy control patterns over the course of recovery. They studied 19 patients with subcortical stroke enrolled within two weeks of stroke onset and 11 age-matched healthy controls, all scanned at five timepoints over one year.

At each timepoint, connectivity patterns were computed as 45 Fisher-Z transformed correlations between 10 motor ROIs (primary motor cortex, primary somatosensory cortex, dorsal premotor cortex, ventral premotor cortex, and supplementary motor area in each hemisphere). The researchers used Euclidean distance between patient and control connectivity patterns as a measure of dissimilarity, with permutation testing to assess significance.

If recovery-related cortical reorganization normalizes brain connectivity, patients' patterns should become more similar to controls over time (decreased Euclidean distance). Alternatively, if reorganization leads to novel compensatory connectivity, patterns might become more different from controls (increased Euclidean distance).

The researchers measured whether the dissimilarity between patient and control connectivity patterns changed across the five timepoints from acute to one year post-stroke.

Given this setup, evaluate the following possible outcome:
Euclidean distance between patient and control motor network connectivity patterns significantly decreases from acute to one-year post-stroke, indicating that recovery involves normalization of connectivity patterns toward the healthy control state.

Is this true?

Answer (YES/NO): NO